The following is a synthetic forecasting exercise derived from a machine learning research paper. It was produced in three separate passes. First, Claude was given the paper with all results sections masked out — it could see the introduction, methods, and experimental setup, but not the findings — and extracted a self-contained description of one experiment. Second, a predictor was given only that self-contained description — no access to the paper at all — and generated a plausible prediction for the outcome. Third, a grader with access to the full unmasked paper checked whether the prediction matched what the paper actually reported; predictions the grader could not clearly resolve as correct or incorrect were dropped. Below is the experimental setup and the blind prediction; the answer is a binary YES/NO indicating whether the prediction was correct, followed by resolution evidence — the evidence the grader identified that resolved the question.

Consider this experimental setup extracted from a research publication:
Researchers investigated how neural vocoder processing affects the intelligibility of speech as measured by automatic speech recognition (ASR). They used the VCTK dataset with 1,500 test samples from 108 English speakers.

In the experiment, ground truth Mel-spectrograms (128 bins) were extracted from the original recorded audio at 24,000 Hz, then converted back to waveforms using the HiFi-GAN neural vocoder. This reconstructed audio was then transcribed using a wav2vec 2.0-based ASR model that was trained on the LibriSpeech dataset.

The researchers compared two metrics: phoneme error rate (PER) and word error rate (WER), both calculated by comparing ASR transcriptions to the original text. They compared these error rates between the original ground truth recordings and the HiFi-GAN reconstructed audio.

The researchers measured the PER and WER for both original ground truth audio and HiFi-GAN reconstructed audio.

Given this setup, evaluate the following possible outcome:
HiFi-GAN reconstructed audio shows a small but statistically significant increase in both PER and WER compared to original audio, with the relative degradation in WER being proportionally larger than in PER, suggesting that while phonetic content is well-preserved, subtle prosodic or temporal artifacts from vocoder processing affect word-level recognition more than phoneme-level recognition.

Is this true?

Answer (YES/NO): NO